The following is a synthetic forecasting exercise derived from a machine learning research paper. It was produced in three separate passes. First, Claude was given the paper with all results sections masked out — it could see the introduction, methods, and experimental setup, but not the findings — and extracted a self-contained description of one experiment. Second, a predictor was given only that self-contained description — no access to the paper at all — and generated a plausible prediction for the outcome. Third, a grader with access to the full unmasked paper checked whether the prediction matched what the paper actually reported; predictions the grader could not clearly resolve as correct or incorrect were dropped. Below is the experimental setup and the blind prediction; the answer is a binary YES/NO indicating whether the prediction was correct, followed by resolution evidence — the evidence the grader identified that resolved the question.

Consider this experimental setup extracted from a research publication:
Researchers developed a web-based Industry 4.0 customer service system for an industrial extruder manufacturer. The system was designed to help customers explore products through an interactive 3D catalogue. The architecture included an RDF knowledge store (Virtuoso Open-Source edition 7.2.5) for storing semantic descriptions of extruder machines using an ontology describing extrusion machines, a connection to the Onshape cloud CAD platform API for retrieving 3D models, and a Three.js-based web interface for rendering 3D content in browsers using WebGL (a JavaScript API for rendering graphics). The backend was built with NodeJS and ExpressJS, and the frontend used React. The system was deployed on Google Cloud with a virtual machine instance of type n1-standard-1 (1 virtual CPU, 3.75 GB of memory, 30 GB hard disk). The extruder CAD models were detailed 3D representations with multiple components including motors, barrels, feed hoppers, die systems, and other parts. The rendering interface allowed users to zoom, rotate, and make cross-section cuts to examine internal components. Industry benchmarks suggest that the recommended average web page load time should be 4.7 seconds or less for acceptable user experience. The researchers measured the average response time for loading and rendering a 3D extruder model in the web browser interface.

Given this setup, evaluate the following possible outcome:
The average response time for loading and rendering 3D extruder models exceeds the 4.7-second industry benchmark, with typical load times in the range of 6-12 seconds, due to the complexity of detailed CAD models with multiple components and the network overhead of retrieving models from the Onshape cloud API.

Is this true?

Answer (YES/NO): YES